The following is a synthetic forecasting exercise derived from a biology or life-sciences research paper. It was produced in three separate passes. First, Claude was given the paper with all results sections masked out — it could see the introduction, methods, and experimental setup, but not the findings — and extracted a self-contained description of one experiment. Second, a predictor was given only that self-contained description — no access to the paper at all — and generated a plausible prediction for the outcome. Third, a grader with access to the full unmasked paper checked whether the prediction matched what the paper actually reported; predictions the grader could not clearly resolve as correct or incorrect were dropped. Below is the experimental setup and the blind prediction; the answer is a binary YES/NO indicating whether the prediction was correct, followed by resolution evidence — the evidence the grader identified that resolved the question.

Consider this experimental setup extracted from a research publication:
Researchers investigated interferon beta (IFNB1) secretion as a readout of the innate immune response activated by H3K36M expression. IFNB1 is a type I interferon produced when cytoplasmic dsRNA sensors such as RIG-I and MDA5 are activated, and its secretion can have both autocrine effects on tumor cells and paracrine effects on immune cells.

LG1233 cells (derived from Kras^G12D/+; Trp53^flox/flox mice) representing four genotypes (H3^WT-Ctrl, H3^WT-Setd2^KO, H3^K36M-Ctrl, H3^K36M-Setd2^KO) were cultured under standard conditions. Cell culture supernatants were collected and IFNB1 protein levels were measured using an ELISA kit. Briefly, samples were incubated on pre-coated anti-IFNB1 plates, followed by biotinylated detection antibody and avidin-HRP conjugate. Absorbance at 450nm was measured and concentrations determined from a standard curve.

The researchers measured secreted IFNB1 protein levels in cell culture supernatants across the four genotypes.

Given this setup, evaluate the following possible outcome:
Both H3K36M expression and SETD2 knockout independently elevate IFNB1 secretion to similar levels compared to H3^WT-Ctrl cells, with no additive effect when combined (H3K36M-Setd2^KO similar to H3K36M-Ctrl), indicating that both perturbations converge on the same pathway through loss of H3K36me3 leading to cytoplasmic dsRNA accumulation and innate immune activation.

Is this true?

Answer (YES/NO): NO